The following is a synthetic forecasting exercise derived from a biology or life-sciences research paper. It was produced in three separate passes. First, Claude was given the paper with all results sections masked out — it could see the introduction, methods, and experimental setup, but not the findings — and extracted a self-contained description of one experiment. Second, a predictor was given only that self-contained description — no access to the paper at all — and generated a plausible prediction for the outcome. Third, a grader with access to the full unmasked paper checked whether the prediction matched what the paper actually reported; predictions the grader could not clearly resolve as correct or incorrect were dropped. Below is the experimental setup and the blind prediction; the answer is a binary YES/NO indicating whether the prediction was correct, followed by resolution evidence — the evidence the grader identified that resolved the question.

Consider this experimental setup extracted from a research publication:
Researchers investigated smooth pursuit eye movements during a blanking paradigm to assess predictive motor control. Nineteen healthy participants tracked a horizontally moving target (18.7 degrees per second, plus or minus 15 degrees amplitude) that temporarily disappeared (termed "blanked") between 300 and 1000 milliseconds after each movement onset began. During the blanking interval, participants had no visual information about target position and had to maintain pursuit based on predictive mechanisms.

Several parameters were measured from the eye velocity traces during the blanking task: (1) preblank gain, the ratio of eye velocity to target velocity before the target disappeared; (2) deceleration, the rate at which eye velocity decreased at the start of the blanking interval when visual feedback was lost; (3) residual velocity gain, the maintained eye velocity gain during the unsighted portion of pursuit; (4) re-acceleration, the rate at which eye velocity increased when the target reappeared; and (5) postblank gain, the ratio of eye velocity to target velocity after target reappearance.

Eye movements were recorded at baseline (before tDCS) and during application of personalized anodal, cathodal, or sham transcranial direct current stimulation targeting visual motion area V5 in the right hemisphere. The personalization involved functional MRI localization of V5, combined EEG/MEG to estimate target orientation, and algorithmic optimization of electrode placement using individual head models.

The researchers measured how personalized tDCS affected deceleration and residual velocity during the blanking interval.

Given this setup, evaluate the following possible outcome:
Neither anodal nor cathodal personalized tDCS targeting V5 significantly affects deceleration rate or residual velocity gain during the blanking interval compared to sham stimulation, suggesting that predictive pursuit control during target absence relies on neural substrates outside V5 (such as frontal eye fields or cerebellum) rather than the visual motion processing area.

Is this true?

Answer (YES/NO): YES